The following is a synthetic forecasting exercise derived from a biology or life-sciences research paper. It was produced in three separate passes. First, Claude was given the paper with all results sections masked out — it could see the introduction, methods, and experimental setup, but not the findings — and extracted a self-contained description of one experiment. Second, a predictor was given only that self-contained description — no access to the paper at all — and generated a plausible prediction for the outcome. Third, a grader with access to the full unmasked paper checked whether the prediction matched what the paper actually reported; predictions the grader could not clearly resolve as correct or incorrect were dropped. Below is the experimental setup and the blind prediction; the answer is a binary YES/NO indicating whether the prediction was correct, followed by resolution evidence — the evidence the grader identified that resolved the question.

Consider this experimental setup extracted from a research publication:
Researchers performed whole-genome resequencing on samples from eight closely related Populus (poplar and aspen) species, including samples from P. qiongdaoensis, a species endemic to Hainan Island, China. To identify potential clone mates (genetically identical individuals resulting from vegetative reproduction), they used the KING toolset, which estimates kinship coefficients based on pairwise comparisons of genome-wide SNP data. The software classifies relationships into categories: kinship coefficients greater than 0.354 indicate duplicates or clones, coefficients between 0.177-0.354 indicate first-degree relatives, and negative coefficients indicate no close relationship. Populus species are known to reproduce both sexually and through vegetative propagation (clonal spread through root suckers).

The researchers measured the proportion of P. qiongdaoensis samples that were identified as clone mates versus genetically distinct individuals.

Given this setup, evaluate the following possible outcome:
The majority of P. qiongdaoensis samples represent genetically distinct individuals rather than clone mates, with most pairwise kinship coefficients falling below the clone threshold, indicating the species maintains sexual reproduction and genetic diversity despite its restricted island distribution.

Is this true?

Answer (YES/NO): NO